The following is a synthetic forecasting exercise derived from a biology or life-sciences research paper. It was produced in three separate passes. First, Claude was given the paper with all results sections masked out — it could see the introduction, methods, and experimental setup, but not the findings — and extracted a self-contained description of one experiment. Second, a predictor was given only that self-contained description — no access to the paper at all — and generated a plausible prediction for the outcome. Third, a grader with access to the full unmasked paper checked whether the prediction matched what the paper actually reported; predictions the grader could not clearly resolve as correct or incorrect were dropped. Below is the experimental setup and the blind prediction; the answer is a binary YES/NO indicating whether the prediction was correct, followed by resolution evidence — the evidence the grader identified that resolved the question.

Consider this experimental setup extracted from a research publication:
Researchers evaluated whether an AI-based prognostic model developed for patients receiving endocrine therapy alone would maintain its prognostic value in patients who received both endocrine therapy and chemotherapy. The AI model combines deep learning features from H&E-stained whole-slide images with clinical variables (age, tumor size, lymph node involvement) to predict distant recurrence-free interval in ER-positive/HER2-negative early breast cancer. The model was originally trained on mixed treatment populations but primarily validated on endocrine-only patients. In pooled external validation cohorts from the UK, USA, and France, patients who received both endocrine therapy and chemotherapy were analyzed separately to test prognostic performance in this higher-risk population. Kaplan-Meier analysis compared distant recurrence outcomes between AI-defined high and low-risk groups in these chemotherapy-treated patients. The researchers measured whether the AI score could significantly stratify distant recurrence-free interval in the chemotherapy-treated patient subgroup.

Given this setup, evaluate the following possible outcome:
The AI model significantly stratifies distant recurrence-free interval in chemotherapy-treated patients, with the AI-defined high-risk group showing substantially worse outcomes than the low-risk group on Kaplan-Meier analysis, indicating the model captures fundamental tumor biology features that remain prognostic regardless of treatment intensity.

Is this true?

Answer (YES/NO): YES